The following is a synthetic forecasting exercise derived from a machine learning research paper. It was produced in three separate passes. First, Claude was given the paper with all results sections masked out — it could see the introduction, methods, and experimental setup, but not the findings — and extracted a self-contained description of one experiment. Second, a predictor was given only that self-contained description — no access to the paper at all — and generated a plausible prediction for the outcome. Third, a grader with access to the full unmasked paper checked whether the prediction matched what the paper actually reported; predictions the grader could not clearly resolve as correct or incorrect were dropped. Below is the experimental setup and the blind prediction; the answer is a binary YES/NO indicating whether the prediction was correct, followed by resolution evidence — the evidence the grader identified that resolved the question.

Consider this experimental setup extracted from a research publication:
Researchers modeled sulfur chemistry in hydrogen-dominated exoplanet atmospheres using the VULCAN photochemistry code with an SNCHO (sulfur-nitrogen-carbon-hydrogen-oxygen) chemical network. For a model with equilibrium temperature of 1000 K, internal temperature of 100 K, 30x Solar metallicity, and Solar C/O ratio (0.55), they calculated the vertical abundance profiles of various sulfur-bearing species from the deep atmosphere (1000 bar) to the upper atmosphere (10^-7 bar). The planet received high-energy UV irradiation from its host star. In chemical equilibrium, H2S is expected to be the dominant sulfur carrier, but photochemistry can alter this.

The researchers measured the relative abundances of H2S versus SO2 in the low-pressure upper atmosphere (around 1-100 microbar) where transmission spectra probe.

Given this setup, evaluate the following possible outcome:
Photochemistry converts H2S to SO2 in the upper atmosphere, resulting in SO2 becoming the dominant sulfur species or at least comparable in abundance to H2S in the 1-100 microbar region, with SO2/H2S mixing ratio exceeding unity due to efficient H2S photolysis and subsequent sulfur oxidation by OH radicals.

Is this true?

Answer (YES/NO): NO